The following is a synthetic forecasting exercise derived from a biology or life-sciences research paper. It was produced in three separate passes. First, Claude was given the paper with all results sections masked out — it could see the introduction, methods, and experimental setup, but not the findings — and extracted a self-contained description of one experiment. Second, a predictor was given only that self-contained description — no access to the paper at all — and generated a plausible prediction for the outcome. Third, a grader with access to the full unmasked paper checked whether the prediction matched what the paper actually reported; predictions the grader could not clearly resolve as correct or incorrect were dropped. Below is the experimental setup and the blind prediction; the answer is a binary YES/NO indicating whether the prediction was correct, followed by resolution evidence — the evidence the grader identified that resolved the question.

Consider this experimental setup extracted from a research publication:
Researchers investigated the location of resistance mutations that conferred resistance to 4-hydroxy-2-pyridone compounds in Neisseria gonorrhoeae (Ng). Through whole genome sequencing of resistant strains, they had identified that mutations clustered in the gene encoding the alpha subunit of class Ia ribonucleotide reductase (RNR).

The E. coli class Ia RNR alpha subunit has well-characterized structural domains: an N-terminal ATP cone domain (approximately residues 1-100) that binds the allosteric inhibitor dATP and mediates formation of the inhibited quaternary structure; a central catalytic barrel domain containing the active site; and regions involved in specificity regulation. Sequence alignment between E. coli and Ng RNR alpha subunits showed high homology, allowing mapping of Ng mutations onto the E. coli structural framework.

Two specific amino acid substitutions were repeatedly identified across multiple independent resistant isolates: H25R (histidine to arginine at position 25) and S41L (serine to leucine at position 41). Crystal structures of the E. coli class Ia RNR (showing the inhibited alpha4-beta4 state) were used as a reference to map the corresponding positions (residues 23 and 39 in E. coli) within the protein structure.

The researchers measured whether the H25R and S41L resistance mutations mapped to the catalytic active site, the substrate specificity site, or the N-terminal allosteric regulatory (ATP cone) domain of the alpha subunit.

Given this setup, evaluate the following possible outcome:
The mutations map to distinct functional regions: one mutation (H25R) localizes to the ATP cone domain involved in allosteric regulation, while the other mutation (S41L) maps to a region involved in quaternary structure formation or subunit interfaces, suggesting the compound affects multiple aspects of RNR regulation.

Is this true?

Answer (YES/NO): NO